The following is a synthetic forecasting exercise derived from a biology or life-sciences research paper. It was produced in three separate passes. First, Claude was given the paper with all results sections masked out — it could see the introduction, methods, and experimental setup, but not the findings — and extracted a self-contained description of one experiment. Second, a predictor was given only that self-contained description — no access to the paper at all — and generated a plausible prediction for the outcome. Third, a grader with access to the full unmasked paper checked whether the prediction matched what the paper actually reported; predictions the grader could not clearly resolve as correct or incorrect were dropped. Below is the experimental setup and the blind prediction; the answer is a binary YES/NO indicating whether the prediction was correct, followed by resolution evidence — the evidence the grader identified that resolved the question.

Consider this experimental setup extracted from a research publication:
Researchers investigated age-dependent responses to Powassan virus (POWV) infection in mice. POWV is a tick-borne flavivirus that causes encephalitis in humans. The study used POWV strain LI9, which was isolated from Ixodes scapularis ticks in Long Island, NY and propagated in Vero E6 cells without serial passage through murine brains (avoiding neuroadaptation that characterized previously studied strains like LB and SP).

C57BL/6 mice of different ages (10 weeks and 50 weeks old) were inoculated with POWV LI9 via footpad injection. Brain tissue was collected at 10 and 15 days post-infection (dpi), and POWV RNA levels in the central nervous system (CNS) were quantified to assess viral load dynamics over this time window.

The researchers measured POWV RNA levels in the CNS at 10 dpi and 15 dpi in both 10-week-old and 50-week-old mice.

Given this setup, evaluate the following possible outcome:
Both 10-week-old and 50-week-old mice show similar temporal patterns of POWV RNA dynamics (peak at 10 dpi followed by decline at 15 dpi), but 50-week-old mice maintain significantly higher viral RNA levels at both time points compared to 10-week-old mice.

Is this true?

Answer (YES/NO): NO